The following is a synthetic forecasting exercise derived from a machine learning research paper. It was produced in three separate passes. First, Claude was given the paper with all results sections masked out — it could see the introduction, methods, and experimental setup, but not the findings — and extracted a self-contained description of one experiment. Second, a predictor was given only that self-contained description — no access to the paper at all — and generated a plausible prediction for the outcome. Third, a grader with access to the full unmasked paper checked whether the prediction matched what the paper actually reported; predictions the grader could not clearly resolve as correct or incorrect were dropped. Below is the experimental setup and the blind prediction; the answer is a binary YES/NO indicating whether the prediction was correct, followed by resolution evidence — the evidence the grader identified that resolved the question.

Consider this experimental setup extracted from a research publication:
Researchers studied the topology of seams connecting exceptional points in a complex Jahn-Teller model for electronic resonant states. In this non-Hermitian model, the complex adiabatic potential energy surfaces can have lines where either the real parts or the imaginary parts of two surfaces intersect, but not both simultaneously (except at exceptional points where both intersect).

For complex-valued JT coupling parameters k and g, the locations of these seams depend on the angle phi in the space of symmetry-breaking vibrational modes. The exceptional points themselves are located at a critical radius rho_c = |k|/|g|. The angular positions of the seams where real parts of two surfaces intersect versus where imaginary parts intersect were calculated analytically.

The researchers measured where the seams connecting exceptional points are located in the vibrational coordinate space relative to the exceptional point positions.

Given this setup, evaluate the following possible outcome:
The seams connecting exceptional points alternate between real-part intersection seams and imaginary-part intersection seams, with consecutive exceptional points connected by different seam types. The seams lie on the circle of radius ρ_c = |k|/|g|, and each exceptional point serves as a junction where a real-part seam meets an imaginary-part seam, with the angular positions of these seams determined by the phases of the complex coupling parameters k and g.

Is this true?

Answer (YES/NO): NO